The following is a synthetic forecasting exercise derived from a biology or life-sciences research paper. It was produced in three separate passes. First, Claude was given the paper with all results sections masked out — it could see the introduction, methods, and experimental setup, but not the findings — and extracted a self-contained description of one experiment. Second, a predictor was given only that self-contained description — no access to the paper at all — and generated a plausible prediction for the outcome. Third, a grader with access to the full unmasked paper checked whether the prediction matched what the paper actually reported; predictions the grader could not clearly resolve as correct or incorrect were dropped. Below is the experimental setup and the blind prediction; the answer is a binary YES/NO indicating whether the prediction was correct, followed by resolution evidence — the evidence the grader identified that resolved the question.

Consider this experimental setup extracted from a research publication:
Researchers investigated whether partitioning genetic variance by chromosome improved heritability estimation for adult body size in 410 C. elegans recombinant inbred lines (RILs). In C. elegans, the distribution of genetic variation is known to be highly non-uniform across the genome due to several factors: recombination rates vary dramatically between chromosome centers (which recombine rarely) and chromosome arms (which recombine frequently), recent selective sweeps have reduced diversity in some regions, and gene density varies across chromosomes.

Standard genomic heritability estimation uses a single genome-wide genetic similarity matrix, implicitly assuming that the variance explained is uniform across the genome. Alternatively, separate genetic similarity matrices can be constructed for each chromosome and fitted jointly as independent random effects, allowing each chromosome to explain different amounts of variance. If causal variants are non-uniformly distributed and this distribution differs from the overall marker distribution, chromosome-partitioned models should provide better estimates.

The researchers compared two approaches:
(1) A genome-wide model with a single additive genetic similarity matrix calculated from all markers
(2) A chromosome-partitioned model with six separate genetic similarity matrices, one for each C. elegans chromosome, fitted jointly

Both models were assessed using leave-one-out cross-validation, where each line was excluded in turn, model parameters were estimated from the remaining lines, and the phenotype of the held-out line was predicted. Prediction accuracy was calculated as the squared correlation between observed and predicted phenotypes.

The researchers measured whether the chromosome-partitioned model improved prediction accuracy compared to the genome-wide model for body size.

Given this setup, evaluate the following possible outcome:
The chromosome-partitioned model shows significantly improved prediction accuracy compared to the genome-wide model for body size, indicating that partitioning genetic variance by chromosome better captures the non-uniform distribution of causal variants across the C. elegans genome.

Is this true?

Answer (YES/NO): NO